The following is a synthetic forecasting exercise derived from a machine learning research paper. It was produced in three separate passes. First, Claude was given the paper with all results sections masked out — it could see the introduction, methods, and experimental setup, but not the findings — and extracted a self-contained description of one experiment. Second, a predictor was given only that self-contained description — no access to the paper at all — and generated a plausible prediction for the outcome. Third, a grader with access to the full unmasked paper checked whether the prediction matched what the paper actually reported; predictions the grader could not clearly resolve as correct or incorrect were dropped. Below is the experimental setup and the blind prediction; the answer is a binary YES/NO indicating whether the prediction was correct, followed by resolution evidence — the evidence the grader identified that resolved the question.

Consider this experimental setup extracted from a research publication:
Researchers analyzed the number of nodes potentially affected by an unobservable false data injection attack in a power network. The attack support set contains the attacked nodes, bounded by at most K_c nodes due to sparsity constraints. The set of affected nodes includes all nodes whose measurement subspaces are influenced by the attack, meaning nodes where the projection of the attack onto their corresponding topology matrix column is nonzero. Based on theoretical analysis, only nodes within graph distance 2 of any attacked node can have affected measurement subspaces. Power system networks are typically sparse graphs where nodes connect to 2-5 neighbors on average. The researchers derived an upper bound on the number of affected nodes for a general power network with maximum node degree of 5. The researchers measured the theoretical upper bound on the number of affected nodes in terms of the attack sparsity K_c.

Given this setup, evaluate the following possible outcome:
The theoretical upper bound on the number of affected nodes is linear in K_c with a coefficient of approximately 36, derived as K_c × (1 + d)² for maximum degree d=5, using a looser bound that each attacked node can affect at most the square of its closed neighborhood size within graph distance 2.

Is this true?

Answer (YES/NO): NO